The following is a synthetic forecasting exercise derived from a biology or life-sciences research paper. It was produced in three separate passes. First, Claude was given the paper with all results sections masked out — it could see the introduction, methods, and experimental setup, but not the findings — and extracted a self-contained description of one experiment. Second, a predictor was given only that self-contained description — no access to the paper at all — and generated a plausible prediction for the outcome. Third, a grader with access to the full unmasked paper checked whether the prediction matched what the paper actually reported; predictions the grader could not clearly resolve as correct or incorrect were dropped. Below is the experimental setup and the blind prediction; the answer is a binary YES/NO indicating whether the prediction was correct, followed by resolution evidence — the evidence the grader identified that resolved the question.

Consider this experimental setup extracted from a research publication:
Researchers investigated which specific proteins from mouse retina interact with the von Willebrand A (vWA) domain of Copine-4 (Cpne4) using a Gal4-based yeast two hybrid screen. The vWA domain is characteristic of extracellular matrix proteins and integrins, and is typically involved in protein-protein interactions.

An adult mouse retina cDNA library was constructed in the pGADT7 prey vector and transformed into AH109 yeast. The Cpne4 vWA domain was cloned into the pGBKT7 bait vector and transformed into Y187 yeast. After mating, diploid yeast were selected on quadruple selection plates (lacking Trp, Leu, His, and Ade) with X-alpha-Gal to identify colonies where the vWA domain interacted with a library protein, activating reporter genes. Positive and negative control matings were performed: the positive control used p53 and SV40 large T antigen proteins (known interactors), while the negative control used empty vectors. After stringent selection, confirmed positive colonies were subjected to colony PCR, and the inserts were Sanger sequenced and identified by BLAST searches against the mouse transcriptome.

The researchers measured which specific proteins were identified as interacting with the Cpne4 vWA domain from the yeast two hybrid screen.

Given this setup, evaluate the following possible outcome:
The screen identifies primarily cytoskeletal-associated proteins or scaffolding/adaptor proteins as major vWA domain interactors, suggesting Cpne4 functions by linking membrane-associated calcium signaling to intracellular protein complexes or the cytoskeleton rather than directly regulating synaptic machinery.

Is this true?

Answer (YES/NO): NO